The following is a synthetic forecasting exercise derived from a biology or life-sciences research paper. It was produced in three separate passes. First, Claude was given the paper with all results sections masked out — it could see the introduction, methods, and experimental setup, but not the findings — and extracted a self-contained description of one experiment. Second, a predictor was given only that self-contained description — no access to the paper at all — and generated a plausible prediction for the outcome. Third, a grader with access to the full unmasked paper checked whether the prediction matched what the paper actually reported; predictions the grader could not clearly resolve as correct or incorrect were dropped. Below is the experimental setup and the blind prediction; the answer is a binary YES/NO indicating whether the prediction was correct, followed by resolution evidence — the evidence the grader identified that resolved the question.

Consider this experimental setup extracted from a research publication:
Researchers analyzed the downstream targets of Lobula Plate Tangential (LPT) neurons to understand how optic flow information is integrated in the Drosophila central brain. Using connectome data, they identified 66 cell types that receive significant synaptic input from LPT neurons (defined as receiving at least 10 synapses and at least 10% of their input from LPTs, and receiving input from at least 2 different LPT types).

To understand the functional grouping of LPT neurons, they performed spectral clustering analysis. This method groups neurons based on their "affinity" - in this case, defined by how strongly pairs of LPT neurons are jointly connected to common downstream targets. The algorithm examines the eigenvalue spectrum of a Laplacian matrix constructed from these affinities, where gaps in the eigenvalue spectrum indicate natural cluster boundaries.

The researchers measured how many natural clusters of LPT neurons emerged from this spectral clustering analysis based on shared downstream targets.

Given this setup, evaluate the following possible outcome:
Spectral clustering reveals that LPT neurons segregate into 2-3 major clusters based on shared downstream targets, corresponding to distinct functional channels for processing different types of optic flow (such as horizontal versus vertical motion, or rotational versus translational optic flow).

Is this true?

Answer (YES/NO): NO